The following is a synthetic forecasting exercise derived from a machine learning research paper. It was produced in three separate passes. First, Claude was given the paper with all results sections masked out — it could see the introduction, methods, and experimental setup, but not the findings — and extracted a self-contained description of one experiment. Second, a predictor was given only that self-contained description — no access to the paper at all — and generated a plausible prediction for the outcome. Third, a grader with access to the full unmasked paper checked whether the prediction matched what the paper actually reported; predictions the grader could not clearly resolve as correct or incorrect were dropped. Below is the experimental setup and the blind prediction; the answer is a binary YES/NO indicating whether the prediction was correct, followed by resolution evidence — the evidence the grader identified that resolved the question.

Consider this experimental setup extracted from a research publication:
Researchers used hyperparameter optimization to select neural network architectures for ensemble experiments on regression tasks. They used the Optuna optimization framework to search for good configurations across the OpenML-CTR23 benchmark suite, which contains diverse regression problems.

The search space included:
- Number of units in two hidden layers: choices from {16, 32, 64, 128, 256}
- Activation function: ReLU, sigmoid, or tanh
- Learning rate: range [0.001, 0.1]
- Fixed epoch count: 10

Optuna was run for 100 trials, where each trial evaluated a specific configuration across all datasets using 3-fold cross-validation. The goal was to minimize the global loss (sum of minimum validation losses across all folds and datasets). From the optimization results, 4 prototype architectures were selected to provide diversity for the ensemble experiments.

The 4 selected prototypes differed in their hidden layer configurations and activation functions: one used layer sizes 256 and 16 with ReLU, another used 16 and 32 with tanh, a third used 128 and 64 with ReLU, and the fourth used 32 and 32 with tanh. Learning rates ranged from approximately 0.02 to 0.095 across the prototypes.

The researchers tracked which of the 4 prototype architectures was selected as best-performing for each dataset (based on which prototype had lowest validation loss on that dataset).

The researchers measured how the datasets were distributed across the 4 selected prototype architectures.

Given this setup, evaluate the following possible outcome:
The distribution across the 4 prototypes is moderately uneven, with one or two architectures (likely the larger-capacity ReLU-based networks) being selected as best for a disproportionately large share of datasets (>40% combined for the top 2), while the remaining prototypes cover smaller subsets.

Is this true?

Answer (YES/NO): NO